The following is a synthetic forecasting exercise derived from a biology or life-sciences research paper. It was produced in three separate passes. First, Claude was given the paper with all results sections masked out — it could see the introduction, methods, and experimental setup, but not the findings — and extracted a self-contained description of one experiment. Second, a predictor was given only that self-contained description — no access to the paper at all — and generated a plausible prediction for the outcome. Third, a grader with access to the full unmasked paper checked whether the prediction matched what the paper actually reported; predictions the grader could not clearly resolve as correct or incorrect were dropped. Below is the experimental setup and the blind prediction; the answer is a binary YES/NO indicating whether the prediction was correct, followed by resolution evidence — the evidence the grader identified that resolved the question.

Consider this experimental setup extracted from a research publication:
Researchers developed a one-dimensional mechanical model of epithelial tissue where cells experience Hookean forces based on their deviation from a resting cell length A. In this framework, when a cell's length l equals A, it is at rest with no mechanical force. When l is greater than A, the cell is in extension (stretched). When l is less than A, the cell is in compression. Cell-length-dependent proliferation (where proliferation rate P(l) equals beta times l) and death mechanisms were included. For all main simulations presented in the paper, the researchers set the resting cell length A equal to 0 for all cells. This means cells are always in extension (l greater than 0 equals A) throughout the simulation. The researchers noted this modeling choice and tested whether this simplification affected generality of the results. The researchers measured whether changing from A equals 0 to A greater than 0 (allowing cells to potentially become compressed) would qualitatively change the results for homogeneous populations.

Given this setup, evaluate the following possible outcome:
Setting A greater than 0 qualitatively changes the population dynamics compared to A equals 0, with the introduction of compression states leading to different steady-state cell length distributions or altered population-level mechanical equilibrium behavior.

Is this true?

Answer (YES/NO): NO